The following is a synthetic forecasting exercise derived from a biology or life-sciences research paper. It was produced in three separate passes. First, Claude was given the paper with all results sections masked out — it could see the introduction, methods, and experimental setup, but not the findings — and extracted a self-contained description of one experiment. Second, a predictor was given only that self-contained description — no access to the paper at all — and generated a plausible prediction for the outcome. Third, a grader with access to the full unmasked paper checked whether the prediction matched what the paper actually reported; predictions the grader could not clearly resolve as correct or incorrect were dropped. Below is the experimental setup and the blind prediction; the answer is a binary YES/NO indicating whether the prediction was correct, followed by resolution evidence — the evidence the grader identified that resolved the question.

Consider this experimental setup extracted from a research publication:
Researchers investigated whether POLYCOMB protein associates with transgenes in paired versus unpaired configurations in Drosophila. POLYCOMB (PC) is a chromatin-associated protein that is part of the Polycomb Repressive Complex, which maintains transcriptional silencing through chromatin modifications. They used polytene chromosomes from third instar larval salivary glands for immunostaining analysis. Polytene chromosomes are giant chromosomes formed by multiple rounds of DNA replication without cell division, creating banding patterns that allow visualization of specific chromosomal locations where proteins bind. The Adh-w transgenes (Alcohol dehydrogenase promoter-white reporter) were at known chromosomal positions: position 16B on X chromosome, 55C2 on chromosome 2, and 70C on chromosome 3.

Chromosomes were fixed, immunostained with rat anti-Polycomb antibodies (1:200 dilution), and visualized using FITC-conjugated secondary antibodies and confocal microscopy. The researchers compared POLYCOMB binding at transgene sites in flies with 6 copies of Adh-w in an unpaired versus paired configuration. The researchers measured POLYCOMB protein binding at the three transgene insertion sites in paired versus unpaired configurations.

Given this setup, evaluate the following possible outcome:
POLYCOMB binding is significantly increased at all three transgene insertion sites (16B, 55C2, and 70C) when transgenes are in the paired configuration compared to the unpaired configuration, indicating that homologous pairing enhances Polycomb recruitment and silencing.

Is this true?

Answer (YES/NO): NO